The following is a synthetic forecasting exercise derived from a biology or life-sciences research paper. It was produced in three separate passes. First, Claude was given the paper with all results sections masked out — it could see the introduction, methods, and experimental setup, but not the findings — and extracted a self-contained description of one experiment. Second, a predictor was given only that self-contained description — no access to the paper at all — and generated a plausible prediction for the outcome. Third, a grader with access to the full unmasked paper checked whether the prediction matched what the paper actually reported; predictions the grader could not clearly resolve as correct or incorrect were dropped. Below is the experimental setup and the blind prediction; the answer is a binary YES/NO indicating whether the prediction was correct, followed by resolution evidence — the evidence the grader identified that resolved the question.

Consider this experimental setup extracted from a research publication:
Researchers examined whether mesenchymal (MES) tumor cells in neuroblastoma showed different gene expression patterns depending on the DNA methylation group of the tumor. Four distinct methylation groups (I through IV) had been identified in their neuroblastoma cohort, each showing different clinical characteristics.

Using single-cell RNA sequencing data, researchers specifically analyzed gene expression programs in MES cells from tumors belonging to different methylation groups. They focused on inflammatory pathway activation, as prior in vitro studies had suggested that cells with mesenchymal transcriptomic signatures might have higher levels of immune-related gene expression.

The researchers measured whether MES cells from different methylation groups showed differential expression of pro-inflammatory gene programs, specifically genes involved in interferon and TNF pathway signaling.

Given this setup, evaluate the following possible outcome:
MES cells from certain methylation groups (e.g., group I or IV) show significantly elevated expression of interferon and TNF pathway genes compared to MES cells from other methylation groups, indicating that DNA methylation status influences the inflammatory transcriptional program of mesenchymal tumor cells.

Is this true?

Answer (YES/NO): YES